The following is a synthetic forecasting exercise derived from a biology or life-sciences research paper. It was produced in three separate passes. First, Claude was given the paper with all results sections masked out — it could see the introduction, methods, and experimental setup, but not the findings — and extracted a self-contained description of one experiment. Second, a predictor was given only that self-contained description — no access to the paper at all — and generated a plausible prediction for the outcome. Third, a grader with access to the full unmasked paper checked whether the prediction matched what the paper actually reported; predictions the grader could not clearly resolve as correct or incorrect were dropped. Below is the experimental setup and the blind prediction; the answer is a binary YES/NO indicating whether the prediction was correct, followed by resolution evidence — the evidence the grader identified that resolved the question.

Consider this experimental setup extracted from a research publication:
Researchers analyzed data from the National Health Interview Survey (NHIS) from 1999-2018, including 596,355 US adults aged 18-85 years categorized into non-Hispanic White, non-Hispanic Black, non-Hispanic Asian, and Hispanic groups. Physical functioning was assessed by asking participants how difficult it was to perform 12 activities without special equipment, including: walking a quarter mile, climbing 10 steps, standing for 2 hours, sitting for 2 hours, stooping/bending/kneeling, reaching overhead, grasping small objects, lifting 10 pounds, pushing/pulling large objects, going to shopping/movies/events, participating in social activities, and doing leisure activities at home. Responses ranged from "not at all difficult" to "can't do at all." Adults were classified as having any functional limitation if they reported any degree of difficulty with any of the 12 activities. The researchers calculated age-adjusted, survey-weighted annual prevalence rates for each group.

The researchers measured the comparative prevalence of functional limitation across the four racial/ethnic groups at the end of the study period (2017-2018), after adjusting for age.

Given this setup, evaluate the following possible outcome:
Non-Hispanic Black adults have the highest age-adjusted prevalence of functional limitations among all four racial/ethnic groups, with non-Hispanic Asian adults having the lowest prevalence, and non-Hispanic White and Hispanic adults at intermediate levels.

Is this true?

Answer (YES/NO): NO